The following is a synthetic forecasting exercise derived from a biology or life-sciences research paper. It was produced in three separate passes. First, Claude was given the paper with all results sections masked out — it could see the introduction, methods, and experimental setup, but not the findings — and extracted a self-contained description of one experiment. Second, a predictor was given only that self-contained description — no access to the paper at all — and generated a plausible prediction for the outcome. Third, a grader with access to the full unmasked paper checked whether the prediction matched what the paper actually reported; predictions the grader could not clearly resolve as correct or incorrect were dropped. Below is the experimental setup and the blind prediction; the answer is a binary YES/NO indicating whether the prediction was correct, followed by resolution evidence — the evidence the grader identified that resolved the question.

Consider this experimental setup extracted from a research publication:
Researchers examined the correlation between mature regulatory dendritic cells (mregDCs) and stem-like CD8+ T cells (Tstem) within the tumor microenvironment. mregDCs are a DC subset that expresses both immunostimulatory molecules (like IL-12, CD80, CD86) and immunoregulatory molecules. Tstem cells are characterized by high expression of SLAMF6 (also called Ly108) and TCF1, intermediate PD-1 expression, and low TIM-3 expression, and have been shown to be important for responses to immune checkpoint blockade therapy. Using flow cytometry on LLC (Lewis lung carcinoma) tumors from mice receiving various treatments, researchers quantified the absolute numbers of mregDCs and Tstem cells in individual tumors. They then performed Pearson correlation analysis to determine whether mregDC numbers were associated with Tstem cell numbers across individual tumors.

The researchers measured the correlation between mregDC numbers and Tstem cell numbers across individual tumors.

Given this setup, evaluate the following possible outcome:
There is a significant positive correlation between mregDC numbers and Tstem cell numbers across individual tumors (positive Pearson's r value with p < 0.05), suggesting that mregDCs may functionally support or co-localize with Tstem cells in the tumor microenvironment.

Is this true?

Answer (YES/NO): YES